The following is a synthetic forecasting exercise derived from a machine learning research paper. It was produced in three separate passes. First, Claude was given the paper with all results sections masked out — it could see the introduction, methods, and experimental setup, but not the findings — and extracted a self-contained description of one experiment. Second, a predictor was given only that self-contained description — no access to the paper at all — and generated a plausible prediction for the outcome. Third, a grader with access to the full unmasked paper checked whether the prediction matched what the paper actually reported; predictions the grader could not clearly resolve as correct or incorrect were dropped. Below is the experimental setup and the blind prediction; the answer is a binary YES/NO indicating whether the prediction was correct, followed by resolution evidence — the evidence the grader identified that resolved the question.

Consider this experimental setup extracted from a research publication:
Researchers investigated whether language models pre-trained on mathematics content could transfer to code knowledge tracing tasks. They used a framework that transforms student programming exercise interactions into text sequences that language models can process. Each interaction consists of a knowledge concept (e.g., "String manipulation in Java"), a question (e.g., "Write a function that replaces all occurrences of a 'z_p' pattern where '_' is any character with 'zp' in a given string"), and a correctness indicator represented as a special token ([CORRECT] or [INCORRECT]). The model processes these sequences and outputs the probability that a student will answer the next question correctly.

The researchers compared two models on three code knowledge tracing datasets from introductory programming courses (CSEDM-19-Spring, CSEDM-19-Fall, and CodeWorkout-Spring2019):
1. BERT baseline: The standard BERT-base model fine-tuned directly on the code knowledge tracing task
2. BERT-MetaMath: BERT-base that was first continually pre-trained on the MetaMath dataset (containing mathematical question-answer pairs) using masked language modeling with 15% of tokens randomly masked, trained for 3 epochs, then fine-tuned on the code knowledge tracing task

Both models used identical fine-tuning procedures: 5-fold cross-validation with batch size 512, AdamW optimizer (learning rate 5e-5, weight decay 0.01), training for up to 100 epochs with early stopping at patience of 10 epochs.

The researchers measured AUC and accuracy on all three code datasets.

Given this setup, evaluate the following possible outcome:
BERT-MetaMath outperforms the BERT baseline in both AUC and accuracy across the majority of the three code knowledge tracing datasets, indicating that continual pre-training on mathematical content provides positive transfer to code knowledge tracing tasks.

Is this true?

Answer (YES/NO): YES